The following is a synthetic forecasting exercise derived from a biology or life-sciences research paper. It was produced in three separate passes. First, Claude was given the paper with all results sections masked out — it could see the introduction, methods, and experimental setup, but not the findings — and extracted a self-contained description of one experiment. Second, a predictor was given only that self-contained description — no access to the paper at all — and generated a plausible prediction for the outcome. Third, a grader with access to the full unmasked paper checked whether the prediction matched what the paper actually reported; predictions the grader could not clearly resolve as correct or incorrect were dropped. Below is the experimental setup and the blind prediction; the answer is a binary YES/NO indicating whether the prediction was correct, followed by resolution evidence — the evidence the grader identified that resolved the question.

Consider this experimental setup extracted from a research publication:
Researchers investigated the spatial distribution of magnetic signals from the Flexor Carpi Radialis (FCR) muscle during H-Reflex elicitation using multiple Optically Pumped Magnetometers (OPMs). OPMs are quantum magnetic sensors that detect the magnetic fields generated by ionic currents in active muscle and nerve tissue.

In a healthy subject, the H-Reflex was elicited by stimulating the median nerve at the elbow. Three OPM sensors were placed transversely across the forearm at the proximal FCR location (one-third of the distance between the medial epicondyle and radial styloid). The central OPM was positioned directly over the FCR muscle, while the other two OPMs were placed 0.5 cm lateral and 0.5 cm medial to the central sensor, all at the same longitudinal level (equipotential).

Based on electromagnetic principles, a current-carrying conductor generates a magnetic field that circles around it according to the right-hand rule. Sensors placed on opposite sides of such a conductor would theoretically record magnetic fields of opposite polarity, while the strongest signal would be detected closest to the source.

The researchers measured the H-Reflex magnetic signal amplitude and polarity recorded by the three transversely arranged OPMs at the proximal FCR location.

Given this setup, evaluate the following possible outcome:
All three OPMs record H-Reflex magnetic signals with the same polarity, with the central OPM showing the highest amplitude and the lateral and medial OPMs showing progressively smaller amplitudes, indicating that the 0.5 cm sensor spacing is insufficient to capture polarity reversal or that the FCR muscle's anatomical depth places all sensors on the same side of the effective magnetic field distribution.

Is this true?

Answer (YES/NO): NO